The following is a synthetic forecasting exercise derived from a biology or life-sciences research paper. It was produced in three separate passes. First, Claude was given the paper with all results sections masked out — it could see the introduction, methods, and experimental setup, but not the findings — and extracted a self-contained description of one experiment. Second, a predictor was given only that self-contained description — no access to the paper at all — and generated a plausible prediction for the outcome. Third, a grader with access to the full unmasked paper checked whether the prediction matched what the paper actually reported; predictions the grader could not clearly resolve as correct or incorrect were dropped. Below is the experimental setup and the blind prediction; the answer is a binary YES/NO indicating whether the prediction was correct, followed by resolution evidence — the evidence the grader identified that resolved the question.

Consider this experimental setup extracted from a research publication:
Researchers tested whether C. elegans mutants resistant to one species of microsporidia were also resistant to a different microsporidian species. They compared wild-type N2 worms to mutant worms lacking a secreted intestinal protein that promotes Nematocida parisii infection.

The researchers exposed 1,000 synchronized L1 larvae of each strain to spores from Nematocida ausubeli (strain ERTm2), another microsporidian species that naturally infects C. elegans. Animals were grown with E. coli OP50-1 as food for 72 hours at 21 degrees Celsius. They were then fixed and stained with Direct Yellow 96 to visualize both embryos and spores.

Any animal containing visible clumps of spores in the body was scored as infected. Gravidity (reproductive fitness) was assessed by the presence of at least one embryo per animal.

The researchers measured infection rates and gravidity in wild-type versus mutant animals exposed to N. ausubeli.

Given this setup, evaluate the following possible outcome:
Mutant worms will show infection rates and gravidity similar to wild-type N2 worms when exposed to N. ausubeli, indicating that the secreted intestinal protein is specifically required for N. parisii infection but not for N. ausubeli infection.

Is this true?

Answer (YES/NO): NO